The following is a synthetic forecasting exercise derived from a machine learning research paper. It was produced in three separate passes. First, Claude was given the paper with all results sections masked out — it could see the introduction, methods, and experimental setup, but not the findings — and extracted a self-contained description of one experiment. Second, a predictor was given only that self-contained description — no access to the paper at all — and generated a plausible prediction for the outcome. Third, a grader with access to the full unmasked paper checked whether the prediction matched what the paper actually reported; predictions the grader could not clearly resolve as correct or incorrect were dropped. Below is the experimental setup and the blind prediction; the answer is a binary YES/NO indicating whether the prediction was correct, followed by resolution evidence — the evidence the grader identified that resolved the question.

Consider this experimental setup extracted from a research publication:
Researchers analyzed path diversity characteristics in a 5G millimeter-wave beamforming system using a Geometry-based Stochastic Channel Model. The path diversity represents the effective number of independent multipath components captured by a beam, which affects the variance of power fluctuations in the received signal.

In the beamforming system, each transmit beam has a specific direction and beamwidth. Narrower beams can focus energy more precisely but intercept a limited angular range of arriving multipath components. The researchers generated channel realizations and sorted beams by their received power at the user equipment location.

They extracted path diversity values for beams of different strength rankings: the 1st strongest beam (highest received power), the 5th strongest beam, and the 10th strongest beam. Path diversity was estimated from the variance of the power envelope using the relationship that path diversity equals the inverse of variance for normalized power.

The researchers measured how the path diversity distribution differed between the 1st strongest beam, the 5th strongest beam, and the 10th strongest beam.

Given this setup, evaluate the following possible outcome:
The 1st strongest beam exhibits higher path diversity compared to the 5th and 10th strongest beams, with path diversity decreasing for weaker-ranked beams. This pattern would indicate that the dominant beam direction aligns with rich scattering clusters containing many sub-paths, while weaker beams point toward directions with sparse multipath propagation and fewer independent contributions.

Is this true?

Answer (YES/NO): NO